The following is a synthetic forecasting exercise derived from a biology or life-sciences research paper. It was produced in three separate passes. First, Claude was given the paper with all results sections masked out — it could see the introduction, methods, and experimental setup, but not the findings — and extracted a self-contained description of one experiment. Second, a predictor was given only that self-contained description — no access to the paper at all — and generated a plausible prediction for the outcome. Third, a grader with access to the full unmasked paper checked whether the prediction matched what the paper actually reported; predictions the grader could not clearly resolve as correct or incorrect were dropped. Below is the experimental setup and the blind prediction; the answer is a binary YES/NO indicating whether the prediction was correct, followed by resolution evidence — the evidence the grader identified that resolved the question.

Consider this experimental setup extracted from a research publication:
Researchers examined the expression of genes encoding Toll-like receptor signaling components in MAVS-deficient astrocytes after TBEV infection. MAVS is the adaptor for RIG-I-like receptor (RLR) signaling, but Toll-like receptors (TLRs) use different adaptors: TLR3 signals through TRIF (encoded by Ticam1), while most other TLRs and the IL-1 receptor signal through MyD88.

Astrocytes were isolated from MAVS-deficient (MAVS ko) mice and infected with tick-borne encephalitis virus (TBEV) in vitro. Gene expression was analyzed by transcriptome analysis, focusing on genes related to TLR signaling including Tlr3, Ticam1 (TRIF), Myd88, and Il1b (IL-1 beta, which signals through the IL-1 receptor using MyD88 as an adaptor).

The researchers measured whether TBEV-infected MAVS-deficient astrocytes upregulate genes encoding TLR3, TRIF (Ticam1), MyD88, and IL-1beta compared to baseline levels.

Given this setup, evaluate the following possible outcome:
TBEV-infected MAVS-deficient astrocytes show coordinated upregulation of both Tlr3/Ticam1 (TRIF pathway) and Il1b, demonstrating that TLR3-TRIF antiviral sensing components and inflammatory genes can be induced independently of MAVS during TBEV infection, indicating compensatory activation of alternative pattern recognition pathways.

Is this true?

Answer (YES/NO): YES